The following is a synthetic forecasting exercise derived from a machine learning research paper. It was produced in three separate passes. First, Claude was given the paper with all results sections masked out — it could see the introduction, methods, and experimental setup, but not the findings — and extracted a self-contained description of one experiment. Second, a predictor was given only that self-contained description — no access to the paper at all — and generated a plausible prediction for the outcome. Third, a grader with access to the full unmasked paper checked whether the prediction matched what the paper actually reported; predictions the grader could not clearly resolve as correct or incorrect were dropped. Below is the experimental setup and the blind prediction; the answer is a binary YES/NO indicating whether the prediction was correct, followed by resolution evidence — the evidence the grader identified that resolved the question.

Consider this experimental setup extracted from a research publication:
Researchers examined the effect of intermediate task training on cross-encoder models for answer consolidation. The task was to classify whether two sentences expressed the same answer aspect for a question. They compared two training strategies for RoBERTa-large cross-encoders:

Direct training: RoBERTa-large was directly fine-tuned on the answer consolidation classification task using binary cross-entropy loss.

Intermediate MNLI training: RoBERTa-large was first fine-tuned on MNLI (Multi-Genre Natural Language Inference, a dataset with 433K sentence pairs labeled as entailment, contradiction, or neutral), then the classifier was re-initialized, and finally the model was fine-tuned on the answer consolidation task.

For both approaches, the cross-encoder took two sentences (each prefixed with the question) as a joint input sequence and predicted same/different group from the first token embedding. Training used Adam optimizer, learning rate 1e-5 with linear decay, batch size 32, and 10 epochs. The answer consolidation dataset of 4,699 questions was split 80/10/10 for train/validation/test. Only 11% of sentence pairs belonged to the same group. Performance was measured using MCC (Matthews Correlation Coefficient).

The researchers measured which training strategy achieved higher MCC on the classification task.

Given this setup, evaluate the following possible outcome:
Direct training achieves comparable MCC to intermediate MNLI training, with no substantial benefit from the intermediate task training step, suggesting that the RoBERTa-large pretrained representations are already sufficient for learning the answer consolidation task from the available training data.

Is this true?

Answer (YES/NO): NO